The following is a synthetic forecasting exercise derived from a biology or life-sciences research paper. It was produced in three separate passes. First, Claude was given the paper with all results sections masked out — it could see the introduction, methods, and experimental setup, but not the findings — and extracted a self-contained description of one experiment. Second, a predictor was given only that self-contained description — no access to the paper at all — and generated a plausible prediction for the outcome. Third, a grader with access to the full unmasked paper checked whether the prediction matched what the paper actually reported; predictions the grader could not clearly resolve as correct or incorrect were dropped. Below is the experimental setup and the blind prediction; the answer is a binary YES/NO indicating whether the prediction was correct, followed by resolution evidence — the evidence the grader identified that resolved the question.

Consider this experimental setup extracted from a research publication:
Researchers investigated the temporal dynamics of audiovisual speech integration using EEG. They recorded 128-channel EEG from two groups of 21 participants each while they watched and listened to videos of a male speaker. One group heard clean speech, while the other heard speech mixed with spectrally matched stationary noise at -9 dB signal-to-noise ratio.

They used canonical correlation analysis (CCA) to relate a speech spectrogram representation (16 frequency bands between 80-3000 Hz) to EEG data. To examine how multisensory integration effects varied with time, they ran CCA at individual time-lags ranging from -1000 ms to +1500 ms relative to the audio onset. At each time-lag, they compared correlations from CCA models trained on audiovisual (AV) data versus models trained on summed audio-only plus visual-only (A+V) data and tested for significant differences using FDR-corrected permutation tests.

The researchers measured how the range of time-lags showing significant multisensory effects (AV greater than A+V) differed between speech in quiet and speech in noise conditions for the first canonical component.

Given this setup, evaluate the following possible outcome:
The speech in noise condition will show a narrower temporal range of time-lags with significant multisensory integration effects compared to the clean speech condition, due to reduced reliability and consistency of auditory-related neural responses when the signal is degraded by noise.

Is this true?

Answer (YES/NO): NO